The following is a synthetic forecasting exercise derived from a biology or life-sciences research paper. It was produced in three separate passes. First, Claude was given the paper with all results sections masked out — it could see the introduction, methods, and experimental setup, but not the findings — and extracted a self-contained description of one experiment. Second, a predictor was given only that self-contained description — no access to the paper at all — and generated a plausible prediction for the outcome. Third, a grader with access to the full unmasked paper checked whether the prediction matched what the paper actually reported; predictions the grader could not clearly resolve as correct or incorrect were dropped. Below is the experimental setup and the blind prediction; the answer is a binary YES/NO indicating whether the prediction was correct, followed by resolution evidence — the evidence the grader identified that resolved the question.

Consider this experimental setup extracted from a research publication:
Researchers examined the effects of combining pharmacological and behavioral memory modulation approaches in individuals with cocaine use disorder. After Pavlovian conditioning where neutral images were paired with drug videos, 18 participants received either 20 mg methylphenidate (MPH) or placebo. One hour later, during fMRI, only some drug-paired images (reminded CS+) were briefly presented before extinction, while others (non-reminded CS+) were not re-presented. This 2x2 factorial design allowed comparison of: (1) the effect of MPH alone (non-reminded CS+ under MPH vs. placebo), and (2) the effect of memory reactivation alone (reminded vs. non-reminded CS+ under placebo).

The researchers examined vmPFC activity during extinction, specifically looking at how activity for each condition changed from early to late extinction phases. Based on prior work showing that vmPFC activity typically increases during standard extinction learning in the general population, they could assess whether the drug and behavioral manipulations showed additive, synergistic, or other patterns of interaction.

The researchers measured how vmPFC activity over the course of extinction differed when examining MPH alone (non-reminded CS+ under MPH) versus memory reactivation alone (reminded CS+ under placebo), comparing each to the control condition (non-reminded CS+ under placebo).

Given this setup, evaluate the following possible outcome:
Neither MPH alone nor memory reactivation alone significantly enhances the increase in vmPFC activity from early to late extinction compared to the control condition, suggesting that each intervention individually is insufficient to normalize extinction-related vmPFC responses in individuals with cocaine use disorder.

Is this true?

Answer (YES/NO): YES